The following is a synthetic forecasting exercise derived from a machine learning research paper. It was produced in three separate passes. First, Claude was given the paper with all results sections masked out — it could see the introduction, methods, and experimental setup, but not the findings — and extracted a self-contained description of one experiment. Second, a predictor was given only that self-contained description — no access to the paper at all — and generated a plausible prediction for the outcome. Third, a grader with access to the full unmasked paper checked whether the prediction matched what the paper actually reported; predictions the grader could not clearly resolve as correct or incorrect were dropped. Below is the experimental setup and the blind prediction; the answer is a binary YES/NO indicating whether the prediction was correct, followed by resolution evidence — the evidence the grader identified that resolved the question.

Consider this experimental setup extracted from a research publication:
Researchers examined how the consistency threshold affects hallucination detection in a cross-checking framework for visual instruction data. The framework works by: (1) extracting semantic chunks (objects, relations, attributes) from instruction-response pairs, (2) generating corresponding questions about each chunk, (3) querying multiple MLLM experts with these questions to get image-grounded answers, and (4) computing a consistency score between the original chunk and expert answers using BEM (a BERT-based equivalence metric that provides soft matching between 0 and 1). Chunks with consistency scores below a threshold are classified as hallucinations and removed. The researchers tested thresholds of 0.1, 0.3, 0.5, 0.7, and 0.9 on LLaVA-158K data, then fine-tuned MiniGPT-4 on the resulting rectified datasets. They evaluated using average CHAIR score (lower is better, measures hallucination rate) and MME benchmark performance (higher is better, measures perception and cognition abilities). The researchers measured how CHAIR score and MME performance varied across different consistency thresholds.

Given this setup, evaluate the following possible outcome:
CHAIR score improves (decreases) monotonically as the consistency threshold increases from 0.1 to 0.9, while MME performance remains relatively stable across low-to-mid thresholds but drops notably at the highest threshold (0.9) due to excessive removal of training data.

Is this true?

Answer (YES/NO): NO